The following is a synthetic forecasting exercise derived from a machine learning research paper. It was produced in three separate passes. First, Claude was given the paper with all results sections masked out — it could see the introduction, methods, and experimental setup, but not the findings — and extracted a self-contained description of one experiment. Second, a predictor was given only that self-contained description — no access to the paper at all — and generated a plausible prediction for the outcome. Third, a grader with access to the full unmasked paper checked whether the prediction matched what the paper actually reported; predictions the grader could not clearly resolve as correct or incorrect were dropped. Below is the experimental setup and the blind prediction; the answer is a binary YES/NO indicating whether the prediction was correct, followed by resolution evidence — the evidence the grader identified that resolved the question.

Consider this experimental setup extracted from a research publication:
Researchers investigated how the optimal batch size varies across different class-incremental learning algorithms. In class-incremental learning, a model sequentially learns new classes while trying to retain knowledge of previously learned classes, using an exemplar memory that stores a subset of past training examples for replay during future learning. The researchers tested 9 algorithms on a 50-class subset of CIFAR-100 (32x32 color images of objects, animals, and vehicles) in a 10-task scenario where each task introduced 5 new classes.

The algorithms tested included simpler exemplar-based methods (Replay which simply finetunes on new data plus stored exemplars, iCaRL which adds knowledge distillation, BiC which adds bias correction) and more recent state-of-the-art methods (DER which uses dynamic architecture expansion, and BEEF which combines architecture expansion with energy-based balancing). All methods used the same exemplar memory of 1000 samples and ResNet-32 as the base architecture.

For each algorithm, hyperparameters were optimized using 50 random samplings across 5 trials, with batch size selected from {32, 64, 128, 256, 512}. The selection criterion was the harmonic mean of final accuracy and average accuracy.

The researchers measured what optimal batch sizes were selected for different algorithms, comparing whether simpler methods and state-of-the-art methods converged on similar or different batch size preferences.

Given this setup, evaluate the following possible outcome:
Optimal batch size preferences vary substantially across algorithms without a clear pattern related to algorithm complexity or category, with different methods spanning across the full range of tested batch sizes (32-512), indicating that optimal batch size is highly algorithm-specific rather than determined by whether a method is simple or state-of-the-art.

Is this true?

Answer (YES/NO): NO